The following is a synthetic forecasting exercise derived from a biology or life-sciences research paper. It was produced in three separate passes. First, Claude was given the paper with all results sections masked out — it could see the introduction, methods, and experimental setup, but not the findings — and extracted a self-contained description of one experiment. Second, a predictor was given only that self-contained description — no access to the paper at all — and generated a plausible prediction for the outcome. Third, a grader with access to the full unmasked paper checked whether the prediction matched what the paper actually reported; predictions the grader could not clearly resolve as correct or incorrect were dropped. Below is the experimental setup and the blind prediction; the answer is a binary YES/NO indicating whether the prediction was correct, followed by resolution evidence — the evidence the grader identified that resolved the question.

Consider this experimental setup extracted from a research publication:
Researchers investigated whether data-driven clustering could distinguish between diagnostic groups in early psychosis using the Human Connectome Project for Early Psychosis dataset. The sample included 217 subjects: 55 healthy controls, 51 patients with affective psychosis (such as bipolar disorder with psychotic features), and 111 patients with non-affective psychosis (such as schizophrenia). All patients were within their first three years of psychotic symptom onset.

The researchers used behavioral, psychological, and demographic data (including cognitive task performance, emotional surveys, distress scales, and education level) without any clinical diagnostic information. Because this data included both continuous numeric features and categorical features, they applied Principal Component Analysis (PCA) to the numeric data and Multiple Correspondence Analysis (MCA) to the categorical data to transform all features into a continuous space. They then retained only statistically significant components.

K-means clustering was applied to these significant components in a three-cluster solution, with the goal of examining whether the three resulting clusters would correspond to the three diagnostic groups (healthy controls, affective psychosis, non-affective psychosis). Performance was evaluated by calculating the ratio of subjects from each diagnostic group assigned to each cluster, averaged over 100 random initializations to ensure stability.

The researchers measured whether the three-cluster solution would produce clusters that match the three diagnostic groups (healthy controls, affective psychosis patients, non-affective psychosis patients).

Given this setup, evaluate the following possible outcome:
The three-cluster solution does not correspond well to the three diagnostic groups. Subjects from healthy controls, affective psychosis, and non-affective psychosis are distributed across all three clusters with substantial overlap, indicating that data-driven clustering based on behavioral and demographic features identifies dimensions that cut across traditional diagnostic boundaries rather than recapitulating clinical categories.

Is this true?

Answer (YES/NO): NO